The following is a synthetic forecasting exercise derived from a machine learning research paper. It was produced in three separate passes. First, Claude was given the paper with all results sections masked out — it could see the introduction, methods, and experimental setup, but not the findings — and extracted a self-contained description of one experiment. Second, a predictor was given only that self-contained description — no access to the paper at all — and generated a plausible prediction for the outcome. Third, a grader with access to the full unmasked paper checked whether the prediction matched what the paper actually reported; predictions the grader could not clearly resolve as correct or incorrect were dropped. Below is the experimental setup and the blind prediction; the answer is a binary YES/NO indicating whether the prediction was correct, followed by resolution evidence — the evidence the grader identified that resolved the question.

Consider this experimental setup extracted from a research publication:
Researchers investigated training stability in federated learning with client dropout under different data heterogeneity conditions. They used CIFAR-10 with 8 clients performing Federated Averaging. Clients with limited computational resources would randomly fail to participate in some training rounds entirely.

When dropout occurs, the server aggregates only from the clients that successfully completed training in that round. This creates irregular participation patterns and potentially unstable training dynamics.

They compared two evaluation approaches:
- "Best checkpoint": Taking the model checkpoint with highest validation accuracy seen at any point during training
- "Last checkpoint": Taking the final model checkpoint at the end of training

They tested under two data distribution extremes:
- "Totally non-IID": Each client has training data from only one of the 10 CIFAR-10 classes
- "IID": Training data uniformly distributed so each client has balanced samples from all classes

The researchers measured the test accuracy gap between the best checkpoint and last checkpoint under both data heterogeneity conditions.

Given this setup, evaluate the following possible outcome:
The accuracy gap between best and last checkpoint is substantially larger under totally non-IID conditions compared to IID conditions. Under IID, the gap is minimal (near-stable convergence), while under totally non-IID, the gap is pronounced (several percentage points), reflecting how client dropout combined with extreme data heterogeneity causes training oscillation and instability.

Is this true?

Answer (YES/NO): YES